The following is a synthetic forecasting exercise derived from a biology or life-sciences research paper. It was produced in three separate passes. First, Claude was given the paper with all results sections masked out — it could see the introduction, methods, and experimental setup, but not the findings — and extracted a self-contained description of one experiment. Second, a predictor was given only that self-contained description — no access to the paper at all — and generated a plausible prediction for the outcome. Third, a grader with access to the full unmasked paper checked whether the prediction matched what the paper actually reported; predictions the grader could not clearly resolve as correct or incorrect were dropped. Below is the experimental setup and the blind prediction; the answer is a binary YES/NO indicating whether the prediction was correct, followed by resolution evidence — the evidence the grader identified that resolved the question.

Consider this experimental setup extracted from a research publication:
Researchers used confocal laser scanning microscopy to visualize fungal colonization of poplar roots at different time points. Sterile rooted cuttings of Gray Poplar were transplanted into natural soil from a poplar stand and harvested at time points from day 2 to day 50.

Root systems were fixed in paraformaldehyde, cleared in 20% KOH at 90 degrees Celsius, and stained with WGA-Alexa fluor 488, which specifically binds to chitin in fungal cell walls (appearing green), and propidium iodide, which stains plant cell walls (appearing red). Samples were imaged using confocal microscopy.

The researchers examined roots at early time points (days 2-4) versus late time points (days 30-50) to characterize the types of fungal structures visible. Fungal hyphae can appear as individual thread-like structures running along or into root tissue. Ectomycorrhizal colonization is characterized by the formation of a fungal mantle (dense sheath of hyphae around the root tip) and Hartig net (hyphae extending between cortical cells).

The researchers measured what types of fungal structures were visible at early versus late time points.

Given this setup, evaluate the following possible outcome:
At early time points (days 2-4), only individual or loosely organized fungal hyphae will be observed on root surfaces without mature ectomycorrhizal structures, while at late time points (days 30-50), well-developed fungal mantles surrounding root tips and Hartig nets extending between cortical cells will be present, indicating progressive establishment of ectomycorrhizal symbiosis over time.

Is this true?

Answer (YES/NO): YES